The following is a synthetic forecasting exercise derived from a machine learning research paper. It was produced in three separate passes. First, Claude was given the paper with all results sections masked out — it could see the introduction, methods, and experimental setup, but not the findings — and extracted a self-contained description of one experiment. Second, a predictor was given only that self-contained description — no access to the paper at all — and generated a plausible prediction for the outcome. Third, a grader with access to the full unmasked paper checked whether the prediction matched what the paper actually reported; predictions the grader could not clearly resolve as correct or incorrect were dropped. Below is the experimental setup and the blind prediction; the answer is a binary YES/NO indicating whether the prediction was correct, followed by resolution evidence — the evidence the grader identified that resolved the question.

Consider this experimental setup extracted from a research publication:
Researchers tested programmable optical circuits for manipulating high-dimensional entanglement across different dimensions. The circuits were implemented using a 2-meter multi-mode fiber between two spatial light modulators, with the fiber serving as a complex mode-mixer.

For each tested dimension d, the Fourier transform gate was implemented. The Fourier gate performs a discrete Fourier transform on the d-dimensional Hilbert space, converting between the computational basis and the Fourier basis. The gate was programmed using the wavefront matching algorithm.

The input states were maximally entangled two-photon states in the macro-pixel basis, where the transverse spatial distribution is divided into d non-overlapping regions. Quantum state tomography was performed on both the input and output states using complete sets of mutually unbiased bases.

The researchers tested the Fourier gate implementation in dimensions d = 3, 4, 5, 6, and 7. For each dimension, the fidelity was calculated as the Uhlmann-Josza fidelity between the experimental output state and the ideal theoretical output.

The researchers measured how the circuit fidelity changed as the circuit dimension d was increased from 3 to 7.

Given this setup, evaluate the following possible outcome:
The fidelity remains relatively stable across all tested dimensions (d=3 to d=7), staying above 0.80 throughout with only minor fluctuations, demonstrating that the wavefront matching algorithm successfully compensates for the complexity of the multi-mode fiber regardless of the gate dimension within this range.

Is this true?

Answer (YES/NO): NO